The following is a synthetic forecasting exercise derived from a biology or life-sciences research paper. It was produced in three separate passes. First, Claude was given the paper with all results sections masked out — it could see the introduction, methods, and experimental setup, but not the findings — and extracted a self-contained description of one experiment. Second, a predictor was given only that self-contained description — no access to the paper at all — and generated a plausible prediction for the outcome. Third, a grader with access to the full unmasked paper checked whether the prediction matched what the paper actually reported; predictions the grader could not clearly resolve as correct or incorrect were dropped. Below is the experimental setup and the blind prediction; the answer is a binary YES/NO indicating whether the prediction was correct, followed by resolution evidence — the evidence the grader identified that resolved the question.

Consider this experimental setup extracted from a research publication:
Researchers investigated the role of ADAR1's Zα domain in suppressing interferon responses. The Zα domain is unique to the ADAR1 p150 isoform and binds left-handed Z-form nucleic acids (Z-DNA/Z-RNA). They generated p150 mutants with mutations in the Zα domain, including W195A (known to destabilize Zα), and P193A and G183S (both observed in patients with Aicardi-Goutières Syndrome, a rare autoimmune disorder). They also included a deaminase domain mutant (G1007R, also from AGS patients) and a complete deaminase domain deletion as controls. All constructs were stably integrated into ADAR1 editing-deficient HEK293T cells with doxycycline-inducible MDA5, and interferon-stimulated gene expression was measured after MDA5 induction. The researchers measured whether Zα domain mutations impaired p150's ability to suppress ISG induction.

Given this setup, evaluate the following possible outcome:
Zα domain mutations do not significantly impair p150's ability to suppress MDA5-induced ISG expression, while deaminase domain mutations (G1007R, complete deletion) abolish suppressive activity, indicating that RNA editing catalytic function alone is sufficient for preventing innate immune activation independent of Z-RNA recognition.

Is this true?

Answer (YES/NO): NO